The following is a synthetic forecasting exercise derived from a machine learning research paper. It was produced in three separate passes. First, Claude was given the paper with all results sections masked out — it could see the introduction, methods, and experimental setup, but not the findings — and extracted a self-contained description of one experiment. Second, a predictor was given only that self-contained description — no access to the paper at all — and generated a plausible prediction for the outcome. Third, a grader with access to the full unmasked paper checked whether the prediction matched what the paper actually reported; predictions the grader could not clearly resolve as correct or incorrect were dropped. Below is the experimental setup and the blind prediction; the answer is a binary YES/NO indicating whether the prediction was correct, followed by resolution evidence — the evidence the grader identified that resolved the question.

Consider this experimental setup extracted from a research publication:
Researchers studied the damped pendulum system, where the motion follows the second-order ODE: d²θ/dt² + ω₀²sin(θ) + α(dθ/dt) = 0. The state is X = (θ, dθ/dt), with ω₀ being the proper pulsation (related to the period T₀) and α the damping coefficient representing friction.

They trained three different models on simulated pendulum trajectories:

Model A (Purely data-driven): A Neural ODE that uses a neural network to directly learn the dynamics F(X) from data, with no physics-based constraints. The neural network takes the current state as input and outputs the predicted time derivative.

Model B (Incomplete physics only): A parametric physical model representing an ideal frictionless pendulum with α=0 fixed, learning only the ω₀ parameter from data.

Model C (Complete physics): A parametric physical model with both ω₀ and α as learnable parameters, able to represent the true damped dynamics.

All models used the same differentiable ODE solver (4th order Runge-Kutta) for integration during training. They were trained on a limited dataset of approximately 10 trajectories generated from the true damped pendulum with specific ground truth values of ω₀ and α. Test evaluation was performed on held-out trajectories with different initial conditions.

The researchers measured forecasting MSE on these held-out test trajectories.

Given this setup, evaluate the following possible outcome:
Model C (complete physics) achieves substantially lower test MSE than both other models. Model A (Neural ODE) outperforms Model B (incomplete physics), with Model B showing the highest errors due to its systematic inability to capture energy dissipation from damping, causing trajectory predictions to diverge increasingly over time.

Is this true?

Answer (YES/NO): YES